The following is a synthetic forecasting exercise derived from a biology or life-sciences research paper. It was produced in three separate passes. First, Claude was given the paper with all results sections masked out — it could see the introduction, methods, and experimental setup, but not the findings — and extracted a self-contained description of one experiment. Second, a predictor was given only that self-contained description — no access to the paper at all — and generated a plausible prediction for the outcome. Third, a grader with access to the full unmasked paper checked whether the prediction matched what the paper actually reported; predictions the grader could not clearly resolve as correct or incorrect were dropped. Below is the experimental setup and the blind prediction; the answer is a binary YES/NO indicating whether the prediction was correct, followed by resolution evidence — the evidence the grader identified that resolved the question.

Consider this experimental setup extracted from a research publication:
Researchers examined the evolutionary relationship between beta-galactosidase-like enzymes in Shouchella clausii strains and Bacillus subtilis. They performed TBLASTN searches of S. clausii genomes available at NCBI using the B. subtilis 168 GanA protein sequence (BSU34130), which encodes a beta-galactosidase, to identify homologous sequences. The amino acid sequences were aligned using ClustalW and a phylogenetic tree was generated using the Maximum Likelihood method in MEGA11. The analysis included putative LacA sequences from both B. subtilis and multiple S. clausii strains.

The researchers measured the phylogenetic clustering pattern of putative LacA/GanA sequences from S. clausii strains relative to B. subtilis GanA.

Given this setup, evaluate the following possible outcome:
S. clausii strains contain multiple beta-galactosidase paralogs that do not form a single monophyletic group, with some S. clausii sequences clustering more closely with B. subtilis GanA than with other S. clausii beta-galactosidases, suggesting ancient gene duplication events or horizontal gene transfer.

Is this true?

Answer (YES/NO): YES